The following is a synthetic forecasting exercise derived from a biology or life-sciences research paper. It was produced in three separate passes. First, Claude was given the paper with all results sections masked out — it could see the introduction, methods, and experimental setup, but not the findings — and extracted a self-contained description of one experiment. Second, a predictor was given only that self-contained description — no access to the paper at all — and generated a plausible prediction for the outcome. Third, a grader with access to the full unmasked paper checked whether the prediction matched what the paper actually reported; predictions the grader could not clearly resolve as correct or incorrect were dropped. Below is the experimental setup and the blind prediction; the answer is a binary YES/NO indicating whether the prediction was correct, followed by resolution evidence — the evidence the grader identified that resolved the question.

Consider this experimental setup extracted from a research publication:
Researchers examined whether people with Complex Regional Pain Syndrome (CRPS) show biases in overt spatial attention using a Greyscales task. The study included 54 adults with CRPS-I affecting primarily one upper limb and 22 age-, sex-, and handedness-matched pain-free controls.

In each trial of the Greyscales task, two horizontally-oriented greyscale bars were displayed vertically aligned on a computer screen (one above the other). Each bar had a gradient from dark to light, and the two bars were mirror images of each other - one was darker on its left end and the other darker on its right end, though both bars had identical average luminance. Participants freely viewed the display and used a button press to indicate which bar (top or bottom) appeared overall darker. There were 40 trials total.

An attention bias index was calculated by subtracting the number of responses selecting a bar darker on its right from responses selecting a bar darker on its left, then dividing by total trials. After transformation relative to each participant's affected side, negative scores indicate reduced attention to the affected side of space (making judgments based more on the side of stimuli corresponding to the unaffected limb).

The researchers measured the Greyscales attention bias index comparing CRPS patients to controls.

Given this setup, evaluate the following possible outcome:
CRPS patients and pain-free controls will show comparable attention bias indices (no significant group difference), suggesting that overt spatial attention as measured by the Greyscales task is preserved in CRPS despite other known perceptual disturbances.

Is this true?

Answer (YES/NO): YES